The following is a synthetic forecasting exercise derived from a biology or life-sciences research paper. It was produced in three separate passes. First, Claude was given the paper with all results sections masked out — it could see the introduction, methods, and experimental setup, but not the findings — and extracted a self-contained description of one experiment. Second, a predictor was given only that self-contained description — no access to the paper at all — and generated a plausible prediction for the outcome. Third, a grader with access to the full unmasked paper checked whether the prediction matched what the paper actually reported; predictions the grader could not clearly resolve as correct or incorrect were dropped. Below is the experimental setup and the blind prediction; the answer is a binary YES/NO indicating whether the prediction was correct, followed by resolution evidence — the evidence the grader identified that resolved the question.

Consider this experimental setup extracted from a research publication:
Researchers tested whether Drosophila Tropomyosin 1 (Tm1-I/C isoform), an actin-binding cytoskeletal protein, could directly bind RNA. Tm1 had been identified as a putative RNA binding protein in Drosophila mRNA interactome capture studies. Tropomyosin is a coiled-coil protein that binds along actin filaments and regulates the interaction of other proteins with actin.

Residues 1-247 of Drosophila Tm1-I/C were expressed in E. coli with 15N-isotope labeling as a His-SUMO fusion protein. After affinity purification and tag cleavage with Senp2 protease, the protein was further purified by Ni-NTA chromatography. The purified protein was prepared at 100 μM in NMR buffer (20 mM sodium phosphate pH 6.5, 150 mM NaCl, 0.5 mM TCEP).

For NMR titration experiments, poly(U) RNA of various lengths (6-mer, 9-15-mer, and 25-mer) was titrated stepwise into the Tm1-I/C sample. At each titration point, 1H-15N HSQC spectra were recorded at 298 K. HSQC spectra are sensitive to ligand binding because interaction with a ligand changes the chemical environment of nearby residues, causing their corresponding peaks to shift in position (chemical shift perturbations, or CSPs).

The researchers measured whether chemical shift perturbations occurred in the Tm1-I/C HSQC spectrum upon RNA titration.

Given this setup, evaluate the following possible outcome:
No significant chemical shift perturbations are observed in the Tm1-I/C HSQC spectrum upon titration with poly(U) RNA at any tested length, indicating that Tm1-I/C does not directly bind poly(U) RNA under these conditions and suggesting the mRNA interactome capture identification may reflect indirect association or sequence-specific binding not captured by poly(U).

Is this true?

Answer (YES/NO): NO